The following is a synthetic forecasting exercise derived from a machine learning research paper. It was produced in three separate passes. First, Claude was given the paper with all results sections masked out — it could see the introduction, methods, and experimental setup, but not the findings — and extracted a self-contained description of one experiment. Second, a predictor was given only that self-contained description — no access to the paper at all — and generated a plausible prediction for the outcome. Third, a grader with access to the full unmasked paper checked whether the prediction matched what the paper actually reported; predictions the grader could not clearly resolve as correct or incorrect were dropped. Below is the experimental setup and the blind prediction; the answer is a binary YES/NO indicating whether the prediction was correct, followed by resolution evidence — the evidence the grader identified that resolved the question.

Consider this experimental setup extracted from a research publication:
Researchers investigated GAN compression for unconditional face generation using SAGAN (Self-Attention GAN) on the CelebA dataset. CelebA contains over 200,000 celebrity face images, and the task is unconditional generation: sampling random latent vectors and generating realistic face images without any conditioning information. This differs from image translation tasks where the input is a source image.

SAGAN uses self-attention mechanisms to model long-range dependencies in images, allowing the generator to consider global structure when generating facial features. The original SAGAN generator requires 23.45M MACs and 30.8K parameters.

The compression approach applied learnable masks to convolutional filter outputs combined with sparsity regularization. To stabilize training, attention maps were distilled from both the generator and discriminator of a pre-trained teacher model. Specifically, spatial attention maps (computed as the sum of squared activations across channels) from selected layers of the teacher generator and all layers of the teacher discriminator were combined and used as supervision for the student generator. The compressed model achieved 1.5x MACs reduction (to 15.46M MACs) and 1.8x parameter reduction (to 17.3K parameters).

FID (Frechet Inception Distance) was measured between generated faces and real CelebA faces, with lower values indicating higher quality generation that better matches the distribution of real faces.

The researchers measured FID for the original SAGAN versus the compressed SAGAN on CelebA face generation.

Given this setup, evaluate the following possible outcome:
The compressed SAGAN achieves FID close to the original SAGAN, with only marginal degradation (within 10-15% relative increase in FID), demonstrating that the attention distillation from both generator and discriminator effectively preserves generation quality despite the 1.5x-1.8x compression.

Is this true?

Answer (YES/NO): NO